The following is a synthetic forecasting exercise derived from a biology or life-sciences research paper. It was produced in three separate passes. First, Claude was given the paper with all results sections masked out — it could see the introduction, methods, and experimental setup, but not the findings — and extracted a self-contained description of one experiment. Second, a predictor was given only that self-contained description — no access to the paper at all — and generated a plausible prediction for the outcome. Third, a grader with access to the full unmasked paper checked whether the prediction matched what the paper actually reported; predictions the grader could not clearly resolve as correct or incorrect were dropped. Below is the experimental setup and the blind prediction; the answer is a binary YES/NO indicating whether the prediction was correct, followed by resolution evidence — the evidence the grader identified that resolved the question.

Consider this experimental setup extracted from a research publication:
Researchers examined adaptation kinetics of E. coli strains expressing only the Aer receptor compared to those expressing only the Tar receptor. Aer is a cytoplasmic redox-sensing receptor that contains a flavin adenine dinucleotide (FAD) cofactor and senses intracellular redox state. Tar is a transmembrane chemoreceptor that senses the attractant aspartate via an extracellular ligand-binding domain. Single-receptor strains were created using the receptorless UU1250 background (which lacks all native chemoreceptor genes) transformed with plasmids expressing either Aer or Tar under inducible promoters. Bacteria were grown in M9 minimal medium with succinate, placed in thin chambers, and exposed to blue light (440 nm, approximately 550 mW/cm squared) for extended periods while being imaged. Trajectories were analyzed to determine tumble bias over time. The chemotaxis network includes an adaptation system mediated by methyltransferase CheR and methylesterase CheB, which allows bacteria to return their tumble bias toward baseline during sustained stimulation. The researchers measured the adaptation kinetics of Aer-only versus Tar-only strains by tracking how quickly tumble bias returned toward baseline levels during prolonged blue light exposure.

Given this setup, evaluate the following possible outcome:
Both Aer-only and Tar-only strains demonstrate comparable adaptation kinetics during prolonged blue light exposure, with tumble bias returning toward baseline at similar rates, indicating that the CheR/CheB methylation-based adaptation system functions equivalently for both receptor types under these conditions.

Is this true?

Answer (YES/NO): NO